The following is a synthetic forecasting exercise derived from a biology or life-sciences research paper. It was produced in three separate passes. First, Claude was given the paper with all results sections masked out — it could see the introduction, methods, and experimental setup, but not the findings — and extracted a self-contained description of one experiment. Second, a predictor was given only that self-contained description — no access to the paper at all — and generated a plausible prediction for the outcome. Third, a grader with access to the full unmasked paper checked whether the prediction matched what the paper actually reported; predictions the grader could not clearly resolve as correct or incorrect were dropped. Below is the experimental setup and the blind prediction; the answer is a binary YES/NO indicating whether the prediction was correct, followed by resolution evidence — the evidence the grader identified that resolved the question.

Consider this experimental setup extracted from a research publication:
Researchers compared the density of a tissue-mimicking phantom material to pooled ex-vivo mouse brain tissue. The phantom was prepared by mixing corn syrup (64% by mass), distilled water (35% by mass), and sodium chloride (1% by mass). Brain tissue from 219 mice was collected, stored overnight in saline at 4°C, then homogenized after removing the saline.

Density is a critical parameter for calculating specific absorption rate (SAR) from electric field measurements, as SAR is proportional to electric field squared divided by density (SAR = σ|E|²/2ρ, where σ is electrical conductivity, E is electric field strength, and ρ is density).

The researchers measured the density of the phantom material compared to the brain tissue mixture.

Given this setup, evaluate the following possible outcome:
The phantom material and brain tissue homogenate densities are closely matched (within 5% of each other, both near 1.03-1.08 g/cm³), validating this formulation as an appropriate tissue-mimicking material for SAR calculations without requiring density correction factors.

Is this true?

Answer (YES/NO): NO